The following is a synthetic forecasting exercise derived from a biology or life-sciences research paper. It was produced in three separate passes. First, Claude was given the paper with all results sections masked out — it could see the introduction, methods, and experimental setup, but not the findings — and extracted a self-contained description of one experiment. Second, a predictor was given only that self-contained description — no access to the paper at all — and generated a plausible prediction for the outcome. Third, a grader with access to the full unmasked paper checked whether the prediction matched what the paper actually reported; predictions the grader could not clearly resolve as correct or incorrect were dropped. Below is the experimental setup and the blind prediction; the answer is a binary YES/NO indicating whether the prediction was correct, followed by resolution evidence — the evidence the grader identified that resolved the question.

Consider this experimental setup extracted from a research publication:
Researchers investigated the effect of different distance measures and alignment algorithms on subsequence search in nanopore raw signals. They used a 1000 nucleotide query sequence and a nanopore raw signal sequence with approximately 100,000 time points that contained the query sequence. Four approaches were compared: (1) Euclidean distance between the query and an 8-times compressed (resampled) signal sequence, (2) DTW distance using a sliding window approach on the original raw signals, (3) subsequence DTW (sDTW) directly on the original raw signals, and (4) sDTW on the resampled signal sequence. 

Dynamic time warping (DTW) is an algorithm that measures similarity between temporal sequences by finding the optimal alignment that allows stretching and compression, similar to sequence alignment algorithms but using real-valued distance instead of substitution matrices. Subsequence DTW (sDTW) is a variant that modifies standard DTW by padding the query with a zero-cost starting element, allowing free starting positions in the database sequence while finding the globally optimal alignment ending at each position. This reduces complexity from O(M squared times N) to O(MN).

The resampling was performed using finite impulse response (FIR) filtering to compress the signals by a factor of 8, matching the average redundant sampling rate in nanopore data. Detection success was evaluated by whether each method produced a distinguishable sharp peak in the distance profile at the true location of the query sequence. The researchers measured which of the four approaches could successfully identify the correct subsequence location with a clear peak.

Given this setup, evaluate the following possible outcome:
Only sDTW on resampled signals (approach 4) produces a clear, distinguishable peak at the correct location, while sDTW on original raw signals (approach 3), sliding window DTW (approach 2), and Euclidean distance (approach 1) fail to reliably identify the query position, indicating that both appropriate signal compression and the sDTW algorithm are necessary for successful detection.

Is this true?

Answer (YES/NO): NO